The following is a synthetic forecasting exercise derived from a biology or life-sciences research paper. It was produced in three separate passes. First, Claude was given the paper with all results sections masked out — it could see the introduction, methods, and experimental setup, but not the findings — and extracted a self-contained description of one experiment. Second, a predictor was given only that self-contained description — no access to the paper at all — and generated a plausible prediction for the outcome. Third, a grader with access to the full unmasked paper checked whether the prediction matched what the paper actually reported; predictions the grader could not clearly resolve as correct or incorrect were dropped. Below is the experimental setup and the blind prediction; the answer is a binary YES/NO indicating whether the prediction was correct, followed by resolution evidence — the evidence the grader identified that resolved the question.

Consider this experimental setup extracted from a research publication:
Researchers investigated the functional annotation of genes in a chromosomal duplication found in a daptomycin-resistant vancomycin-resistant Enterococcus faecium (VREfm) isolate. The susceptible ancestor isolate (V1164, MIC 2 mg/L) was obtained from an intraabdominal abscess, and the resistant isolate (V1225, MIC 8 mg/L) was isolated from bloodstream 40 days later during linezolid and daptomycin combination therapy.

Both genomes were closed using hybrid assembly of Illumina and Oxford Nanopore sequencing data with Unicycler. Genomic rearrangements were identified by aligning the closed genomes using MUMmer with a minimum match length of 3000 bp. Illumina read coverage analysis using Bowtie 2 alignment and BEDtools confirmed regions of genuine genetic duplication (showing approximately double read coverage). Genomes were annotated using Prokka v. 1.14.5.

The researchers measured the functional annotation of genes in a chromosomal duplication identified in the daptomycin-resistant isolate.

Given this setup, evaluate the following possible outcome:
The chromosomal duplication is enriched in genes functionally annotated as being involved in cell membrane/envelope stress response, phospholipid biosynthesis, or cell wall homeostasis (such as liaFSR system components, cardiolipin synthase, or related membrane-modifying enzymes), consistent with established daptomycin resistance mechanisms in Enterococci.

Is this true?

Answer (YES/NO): NO